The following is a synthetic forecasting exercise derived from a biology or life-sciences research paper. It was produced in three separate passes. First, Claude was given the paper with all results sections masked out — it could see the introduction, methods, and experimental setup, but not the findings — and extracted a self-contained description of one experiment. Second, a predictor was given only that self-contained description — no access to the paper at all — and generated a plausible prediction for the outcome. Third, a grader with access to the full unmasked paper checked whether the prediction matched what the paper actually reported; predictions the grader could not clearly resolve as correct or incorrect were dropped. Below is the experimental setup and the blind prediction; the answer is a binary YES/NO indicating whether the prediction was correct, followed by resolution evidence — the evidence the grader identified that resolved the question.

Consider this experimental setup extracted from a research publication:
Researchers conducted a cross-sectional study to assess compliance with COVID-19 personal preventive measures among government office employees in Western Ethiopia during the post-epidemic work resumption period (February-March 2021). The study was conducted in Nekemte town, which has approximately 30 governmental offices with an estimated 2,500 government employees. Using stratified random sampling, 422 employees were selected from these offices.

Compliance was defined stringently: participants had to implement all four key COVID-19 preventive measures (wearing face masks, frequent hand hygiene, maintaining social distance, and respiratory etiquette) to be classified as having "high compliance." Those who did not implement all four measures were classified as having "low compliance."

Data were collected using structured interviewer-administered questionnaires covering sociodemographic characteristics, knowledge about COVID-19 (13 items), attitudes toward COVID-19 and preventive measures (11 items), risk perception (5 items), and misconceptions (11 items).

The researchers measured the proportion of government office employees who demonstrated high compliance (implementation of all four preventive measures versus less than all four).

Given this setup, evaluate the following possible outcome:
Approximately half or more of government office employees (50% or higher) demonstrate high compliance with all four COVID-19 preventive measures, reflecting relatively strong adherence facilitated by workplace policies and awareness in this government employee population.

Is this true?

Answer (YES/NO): NO